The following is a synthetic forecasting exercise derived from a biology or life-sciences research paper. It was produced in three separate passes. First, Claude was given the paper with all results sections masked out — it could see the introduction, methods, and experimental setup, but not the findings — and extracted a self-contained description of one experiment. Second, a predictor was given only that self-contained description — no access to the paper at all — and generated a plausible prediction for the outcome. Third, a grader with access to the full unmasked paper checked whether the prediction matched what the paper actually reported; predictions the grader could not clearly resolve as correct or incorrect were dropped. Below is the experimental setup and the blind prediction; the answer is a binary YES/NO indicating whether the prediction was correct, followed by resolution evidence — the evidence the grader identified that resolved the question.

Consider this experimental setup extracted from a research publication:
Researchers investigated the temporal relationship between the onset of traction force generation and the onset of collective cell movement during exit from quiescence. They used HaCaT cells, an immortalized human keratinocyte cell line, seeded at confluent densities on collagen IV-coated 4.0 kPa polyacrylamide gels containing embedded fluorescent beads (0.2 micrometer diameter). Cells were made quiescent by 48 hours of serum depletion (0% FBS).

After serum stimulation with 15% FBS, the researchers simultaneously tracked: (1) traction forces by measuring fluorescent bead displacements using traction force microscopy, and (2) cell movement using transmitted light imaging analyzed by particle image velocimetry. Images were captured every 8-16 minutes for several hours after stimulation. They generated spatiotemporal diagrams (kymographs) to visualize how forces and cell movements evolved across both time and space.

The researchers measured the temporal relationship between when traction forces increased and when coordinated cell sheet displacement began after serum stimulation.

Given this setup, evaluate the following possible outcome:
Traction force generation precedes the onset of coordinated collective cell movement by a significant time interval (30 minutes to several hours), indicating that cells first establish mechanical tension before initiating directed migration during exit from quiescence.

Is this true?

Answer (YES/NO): YES